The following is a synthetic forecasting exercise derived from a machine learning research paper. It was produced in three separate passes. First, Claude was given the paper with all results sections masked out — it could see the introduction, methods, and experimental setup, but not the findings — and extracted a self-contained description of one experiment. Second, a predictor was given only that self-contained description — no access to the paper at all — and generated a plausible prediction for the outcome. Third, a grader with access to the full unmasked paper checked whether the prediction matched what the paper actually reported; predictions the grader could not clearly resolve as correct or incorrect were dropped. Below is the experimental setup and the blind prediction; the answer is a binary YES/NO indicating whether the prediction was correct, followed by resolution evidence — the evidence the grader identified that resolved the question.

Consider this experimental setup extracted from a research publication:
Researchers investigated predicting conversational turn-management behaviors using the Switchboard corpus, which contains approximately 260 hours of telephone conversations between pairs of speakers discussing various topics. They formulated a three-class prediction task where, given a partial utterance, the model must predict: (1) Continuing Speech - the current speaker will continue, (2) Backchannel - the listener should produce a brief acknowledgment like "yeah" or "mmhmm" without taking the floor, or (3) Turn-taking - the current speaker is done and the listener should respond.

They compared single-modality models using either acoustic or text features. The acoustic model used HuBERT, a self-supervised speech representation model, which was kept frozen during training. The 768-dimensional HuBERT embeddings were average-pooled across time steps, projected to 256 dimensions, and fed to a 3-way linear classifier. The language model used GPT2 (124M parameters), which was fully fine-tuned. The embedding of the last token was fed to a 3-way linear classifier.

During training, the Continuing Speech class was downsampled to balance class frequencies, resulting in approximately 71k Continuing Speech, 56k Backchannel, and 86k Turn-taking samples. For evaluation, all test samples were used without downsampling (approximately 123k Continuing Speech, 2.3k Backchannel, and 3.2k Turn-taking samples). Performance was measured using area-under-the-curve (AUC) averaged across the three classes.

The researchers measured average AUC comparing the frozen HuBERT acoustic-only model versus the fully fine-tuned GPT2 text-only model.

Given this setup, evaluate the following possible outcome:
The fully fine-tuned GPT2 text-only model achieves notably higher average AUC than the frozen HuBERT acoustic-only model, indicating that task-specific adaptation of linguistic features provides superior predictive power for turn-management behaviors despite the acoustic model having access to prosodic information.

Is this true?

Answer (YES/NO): YES